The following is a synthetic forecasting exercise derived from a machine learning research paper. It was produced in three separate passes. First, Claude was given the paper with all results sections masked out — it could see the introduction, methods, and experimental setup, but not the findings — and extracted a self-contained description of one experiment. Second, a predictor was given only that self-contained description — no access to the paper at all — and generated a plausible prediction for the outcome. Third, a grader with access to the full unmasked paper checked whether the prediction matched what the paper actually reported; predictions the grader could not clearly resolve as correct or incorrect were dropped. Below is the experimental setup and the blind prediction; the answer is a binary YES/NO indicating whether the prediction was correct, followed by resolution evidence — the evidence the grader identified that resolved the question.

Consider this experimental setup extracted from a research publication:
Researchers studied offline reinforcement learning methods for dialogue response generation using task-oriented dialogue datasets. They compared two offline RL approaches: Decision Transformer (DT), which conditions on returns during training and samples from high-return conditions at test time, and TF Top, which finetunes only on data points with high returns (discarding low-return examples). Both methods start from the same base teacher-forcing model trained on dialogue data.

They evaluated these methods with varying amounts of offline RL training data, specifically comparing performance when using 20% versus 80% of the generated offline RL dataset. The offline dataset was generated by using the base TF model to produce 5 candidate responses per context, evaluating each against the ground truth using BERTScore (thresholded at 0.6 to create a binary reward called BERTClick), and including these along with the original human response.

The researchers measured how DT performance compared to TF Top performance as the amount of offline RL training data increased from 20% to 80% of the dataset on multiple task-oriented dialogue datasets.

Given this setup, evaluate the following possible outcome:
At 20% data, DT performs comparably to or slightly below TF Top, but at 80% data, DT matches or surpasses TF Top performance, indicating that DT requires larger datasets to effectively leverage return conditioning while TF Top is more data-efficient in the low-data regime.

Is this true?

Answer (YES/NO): NO